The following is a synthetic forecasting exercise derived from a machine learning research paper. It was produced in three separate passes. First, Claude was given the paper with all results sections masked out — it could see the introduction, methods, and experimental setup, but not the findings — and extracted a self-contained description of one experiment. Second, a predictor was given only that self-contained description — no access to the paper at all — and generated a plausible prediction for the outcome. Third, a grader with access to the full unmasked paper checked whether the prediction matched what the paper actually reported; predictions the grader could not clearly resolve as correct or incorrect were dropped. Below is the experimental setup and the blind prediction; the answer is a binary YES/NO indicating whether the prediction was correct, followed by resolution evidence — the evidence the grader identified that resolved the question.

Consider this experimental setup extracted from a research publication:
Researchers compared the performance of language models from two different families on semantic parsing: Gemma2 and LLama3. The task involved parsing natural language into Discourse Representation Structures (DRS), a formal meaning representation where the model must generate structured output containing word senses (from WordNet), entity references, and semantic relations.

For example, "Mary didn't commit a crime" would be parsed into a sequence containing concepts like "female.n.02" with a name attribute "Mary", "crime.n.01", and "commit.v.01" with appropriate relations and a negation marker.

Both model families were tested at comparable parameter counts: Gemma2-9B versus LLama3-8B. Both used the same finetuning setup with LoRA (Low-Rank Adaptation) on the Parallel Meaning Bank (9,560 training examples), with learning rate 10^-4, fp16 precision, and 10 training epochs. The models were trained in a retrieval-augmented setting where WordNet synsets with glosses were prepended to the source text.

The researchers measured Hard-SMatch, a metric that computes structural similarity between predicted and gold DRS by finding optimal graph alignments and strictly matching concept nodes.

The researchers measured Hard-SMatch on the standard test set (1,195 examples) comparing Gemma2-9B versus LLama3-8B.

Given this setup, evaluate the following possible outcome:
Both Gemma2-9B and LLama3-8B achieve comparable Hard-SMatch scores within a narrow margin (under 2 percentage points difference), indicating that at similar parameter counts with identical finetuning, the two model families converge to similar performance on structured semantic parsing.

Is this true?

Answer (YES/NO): YES